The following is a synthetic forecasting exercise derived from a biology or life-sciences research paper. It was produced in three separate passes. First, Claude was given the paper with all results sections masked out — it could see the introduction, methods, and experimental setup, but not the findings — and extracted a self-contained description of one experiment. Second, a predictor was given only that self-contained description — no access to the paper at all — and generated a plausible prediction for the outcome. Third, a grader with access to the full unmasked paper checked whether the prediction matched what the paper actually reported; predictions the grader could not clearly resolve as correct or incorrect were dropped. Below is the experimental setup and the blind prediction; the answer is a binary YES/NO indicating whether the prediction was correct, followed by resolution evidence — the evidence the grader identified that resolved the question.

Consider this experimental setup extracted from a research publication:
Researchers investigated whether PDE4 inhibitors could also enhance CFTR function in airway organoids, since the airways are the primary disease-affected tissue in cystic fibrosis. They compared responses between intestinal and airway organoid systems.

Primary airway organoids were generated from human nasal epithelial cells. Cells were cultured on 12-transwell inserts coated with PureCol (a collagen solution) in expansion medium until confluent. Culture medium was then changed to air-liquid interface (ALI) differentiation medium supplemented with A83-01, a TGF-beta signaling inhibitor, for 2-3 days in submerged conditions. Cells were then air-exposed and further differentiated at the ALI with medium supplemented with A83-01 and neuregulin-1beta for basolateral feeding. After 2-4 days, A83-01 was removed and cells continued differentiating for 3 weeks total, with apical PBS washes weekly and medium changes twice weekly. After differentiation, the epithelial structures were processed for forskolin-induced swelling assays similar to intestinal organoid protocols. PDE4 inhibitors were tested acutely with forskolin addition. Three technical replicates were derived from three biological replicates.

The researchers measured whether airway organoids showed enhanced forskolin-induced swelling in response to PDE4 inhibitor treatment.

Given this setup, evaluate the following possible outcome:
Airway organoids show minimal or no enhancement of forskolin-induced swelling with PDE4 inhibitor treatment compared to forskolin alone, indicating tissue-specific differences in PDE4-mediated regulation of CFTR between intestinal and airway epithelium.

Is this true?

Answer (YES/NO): NO